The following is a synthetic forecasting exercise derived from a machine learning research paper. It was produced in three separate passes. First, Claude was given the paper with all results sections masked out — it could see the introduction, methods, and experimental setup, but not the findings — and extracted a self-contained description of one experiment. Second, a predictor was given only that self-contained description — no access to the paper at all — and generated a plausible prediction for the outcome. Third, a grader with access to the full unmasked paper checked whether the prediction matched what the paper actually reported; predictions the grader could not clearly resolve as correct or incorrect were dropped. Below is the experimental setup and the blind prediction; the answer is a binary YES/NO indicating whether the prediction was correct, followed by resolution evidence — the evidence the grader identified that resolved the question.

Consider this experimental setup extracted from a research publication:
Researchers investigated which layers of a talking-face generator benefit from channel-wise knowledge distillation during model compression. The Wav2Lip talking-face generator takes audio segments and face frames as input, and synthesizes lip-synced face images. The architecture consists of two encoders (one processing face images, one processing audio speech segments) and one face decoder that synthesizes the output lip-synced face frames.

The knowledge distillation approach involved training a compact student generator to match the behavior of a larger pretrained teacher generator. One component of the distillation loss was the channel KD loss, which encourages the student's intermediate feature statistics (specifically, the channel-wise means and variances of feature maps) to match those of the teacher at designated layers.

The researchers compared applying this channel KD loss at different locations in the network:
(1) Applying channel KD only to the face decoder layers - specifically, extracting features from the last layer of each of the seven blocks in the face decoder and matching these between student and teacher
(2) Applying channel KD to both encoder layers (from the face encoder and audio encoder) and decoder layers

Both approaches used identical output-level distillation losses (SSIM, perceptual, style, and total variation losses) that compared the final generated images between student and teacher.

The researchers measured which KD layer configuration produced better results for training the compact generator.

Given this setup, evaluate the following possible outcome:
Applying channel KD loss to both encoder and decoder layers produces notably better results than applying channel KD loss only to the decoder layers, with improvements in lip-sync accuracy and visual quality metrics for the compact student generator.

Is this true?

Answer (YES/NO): NO